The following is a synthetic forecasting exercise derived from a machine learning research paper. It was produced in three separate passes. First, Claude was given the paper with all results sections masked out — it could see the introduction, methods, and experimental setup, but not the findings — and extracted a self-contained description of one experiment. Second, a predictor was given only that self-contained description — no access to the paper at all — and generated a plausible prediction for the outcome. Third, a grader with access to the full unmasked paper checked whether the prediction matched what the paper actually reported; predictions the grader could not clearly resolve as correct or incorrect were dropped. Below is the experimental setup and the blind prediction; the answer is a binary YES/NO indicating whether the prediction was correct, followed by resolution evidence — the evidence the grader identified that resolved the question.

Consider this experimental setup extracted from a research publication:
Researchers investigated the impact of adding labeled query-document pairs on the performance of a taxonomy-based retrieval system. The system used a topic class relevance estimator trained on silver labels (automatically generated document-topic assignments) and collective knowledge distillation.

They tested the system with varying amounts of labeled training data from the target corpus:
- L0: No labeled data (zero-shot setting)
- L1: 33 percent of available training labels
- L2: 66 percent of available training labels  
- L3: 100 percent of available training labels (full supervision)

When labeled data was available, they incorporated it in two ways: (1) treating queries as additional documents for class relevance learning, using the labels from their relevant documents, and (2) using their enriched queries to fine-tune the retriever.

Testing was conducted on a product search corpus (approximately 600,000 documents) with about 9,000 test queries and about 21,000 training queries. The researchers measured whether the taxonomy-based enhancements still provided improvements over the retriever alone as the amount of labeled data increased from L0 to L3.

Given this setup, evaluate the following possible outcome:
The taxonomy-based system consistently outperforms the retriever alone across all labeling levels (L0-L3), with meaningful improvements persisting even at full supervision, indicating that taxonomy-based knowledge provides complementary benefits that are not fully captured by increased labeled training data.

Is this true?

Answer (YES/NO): YES